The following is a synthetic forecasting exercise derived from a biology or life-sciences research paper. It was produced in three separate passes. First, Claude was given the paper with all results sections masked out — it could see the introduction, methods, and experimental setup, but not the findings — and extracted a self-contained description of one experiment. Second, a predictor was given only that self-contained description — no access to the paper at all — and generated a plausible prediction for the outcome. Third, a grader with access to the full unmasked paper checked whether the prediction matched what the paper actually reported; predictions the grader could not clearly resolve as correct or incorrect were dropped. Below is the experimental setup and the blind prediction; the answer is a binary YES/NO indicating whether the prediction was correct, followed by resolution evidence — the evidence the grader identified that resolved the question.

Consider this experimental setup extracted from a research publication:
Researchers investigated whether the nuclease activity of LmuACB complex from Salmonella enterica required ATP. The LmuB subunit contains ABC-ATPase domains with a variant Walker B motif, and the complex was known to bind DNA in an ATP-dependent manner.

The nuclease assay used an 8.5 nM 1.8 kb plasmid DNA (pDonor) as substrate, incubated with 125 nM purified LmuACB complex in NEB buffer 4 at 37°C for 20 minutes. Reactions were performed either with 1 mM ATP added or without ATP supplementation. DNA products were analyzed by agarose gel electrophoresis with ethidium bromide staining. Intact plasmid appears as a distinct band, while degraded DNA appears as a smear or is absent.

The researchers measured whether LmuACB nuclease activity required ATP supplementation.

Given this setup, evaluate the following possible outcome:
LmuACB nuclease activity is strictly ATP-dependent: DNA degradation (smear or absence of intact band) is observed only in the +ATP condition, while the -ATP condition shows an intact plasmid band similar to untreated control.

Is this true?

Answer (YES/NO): NO